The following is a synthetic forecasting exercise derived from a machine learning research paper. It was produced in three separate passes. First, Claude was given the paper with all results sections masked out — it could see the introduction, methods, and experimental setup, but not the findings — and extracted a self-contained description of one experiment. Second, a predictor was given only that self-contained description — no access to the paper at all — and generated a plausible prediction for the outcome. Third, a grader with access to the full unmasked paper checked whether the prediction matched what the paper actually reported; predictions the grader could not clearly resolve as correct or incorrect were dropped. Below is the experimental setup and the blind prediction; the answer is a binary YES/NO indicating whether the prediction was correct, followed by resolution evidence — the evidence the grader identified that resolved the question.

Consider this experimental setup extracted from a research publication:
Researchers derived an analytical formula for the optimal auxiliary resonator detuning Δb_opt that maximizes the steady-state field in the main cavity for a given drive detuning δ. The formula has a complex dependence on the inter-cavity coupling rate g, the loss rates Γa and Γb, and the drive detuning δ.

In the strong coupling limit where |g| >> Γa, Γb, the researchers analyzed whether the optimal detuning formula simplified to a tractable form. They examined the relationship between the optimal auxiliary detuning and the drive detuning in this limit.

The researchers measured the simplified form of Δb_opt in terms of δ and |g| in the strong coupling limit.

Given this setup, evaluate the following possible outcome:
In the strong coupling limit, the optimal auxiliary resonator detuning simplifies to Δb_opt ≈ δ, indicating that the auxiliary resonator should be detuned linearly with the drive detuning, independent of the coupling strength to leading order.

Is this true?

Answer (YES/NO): NO